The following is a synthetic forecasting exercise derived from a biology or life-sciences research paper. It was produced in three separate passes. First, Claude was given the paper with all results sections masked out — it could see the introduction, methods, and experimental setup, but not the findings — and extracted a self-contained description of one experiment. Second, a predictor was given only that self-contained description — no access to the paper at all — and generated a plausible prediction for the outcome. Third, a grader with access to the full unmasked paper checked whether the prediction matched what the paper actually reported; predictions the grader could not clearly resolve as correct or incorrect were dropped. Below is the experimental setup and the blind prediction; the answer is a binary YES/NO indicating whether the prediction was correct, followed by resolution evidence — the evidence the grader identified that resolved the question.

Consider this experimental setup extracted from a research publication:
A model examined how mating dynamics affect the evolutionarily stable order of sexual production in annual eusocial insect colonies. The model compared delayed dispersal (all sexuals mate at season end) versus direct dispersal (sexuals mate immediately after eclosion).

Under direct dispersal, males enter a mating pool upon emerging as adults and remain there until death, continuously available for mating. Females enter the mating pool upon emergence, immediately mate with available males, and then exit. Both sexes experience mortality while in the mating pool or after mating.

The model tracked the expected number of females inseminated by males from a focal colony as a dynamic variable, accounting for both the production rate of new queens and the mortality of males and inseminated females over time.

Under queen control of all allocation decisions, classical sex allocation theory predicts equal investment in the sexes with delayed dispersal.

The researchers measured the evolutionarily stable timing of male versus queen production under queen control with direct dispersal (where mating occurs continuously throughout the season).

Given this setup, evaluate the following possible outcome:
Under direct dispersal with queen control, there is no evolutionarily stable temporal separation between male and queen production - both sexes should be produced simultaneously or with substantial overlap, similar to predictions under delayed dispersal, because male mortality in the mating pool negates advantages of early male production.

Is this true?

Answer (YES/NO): NO